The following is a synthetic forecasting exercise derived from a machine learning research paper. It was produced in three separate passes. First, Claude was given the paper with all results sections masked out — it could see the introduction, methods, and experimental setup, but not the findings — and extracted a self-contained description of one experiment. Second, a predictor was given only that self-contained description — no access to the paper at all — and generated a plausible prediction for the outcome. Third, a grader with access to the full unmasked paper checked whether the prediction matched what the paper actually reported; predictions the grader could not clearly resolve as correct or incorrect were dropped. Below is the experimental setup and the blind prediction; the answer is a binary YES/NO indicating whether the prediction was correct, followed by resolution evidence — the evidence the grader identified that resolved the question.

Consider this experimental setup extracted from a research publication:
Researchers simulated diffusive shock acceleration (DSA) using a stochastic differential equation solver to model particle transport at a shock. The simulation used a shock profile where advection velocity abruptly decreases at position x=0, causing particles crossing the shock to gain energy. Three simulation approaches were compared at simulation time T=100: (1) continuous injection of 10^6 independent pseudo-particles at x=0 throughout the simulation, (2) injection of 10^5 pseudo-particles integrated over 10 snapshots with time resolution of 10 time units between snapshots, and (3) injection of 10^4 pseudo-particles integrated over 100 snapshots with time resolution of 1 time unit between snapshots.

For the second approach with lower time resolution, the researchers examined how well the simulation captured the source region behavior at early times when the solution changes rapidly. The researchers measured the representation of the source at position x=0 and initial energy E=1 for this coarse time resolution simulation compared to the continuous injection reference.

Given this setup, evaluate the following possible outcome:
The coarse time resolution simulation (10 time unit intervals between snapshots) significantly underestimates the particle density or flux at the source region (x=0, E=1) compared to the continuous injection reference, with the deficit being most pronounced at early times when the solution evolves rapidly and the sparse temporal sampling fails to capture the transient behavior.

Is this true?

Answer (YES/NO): NO